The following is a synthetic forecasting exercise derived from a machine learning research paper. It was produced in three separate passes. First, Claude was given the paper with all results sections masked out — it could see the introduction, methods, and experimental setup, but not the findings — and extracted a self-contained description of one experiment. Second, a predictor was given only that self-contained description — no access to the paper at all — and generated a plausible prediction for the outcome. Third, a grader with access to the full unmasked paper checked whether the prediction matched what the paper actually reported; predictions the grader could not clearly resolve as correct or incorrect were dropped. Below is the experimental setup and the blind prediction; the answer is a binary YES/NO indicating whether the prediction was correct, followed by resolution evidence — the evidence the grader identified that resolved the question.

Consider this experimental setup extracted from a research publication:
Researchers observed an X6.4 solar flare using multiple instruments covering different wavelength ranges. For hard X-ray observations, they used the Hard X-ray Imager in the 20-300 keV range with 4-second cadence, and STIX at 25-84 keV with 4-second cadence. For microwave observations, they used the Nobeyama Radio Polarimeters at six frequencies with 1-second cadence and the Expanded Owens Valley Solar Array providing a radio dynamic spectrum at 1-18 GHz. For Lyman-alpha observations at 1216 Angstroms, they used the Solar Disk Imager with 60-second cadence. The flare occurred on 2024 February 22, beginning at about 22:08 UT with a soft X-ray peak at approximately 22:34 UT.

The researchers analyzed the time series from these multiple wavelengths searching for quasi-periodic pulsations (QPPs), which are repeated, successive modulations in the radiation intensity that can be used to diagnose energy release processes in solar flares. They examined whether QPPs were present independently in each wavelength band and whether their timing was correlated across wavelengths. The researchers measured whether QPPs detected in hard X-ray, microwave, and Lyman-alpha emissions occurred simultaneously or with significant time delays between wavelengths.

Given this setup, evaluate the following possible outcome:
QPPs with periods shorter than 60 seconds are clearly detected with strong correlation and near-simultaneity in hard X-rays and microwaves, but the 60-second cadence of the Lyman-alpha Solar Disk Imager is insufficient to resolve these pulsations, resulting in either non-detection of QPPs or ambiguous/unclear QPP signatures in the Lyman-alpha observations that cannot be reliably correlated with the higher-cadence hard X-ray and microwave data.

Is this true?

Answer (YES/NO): NO